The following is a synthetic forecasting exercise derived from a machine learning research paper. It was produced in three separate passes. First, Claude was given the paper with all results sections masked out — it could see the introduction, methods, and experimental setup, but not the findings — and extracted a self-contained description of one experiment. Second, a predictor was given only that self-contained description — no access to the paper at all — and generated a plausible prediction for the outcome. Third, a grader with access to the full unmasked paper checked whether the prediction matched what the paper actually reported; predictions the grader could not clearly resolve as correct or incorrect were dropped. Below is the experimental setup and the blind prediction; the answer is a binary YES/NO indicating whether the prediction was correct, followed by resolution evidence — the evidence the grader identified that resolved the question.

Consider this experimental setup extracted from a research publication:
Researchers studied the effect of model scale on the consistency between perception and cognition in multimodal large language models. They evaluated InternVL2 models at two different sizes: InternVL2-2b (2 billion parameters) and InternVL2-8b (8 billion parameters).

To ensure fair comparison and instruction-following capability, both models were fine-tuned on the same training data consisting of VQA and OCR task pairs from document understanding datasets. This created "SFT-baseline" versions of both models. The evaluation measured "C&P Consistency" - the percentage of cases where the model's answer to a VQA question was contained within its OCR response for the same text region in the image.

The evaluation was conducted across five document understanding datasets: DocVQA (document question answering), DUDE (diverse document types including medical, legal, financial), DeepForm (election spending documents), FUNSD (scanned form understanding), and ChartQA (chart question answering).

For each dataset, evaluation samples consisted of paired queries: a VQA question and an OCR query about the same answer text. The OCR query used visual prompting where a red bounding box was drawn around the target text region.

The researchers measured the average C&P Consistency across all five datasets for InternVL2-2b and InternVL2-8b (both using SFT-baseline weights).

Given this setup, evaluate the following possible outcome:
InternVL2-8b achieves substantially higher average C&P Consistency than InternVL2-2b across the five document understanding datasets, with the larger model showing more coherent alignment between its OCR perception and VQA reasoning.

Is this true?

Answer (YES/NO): NO